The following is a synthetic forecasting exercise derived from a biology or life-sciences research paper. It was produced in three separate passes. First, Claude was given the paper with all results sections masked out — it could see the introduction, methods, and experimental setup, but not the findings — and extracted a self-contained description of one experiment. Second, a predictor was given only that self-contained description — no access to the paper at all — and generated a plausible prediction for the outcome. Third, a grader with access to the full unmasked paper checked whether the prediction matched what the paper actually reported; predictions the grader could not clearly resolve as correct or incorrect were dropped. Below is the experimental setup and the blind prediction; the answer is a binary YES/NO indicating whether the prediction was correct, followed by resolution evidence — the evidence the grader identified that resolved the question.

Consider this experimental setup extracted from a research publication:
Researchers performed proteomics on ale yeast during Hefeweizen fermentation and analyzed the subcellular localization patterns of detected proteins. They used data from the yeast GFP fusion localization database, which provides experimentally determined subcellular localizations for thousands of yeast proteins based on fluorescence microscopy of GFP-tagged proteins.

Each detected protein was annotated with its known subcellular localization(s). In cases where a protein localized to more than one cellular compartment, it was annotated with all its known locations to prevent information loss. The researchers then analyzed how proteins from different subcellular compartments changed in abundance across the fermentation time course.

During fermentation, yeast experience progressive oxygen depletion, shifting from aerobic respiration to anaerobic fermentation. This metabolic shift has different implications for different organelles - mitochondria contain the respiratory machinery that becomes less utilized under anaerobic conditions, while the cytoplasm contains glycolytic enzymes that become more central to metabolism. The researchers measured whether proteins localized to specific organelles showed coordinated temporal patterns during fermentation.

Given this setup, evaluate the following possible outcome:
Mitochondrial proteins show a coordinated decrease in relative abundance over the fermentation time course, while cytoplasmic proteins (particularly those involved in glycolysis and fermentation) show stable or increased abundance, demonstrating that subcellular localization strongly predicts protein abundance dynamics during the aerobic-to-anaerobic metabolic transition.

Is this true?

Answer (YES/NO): NO